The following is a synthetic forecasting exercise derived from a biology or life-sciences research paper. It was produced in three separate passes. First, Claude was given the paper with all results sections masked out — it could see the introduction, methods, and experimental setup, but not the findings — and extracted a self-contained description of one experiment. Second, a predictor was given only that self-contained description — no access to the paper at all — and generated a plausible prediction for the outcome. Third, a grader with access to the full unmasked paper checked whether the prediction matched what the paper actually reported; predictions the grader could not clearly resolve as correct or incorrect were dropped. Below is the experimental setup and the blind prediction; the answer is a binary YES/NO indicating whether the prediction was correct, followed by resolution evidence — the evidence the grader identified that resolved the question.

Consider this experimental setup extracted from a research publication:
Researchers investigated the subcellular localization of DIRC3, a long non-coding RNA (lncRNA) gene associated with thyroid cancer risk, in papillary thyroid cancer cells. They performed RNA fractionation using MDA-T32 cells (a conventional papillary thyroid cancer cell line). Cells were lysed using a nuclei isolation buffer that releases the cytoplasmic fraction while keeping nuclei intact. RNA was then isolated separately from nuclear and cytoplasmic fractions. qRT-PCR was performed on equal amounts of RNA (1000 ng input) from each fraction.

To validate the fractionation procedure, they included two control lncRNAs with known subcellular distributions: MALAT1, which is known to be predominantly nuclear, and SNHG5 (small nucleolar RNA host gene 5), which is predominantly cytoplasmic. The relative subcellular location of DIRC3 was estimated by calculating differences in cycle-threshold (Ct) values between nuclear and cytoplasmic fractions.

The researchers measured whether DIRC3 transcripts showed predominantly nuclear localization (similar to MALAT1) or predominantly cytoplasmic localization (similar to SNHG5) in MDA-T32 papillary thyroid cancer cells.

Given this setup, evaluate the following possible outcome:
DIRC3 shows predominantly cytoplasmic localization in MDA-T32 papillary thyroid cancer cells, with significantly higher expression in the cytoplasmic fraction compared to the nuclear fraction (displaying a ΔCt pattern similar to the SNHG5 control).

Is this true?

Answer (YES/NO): NO